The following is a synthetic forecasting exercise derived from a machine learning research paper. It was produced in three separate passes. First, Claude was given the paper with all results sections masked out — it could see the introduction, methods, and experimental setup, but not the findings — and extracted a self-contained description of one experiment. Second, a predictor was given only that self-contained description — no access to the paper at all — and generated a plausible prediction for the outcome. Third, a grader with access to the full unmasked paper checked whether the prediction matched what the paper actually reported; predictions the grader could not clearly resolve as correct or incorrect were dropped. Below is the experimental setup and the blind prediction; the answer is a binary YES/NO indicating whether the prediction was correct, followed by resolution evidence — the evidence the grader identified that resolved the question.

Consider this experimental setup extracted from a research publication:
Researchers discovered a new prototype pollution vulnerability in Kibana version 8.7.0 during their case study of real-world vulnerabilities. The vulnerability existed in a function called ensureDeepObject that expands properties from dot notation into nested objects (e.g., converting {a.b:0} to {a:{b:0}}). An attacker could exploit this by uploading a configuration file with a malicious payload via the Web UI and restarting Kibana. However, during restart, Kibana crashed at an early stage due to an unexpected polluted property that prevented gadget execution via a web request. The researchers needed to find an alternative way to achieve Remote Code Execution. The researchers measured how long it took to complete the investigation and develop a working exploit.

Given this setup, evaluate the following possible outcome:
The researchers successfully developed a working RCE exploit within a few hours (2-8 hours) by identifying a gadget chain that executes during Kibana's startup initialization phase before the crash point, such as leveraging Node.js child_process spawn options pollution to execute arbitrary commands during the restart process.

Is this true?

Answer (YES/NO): NO